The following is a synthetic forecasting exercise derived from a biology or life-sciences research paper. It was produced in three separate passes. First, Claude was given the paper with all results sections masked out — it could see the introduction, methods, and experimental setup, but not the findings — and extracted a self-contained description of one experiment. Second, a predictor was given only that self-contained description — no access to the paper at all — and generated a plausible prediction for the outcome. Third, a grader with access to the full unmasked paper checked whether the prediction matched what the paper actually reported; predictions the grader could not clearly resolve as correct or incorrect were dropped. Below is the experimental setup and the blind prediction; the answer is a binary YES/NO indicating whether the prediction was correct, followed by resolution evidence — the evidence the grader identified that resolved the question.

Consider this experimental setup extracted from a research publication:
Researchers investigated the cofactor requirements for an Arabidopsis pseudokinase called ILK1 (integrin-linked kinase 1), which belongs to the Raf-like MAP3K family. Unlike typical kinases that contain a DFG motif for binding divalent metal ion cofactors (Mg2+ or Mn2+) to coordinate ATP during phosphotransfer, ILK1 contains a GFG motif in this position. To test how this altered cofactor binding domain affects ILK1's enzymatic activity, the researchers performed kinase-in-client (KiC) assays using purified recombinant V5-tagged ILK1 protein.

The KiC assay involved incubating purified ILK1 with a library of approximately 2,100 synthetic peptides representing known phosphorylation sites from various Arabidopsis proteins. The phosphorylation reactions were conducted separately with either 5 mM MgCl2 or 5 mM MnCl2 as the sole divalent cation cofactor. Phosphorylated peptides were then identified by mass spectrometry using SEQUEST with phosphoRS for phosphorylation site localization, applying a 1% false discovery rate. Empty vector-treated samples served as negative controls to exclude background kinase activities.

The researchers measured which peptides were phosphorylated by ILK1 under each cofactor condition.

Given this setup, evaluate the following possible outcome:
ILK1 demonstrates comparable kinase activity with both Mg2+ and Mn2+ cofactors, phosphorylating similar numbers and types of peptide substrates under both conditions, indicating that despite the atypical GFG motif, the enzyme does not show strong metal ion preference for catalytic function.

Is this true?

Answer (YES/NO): NO